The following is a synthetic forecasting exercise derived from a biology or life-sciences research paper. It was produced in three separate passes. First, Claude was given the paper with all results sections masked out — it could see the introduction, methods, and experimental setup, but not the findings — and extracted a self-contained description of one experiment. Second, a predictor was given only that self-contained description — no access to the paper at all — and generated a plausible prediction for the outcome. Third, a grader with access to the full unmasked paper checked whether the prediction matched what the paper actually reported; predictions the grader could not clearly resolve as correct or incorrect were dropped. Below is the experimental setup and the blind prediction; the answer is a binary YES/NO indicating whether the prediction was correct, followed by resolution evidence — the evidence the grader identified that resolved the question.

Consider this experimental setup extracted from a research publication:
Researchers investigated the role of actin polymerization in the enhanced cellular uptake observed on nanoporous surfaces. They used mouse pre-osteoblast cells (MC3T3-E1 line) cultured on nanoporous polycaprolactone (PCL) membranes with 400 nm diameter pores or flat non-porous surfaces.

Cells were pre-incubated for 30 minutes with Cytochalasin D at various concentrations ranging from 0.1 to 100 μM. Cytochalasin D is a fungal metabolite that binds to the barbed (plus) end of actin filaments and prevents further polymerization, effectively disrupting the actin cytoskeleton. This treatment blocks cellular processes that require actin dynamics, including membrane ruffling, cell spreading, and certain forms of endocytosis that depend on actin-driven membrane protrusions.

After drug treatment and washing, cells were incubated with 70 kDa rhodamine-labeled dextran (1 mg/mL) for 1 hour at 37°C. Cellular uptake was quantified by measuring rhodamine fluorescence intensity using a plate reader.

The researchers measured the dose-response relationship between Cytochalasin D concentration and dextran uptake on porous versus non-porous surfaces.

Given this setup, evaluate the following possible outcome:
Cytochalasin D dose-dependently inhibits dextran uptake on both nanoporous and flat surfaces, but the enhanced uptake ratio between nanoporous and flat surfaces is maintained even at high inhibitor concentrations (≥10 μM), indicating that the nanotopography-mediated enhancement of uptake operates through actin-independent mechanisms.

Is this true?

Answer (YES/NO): NO